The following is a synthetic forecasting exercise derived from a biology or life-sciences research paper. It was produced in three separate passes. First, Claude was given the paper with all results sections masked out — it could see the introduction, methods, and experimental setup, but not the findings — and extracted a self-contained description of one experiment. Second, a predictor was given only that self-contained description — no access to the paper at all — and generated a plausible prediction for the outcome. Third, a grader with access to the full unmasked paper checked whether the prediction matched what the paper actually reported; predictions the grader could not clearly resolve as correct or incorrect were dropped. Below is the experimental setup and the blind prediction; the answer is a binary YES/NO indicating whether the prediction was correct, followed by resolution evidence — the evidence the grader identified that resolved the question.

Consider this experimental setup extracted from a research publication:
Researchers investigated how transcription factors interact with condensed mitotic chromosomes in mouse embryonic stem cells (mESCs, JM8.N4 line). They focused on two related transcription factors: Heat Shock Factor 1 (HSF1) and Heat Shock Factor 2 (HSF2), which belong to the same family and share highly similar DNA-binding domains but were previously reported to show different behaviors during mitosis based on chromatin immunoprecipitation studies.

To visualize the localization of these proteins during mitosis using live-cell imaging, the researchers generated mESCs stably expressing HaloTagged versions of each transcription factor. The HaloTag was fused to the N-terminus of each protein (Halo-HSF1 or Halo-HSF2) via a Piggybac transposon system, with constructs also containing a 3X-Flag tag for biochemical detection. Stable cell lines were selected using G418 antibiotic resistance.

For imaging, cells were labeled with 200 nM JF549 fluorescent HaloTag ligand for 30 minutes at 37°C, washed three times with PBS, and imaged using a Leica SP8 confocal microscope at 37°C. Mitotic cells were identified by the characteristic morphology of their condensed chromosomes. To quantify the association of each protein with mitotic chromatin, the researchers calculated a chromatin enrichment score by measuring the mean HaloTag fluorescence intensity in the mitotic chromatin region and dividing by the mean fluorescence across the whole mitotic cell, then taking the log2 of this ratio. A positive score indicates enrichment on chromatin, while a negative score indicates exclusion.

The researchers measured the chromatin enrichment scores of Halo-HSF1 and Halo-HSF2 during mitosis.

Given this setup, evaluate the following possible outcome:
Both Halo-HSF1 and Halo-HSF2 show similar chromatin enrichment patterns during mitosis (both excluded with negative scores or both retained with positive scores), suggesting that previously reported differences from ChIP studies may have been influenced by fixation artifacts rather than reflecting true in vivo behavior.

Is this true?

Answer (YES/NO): NO